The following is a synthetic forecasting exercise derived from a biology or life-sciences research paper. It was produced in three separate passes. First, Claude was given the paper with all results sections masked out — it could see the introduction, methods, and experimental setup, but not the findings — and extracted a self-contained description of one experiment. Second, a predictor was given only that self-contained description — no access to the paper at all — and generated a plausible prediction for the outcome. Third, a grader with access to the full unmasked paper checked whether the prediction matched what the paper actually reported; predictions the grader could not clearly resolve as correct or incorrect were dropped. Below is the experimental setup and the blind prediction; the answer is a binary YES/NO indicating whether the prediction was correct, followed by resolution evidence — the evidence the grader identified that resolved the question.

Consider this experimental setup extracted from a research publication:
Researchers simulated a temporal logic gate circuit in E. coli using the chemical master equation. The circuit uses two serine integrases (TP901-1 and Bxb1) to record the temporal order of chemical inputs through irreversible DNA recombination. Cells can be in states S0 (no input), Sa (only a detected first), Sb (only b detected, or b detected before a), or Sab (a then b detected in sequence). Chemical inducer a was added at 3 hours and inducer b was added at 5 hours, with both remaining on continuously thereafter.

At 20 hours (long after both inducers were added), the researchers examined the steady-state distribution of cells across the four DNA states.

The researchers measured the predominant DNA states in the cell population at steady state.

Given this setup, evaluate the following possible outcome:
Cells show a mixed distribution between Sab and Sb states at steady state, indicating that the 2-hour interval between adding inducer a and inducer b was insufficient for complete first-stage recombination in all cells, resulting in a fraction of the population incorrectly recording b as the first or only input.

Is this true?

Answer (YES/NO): YES